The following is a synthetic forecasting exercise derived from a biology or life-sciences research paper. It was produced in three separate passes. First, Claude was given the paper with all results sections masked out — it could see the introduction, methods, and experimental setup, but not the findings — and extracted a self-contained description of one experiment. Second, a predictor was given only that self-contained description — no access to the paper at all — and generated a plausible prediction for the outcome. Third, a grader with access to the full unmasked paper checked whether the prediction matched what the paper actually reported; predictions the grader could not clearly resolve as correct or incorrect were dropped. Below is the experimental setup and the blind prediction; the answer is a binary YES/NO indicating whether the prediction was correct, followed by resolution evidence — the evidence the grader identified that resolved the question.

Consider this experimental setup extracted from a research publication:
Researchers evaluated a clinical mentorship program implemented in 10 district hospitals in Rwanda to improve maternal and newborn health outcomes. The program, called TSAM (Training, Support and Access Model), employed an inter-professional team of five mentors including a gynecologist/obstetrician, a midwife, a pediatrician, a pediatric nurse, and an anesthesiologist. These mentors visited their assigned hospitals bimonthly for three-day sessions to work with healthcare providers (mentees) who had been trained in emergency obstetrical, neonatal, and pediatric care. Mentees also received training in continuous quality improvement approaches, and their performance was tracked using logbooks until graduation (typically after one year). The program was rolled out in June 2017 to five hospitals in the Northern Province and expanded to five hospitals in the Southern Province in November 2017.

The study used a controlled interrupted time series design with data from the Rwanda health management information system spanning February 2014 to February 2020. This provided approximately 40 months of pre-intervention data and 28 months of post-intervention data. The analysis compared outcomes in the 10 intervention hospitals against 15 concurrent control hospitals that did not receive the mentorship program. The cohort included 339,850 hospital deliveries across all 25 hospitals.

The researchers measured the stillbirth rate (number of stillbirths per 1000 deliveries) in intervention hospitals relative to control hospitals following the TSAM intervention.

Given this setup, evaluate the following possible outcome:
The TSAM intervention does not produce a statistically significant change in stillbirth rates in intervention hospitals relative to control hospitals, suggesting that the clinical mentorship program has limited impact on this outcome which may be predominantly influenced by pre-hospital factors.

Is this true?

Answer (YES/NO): YES